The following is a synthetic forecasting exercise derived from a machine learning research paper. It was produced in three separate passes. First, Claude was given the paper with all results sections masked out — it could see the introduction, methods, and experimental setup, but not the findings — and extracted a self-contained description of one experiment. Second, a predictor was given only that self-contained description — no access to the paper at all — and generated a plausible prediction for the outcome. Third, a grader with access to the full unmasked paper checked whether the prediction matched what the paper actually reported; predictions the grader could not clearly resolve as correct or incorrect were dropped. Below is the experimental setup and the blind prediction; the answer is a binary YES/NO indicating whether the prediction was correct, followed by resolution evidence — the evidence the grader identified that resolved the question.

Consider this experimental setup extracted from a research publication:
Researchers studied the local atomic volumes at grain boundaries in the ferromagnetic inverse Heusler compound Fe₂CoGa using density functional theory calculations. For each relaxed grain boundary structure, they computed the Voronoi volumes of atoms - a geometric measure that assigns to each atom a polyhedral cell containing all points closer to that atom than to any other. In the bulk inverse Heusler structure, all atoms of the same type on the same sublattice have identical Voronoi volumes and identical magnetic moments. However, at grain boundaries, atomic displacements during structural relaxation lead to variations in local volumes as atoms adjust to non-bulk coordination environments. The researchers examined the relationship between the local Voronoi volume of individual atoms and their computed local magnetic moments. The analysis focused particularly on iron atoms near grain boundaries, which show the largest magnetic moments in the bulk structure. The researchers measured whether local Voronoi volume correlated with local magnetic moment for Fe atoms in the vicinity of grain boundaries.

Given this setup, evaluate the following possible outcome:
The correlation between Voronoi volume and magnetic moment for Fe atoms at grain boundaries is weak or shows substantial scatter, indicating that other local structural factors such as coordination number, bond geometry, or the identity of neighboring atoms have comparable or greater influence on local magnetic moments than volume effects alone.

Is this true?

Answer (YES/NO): YES